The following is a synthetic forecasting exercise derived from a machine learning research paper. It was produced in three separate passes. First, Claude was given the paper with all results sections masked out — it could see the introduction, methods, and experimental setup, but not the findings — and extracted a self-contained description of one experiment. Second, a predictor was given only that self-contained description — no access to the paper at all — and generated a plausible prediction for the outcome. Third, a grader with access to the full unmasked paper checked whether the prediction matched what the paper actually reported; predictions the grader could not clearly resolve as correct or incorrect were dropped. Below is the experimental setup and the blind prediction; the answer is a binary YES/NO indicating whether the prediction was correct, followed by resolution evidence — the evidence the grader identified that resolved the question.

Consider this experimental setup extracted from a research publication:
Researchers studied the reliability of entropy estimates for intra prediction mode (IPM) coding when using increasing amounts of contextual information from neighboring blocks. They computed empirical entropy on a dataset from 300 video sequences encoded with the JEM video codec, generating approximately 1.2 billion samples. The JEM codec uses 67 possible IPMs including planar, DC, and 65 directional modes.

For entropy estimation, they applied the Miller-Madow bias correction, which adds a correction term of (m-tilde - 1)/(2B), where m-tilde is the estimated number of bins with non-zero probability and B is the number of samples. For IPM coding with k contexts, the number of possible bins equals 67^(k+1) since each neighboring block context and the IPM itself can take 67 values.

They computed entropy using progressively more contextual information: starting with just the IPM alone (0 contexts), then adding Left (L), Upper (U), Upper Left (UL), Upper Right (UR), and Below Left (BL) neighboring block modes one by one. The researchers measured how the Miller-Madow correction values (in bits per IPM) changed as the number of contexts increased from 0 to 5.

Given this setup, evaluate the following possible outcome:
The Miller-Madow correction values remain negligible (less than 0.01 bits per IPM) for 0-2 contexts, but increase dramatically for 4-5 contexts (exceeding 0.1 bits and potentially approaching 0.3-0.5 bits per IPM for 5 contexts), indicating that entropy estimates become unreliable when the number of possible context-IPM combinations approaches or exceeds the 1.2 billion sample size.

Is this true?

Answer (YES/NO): NO